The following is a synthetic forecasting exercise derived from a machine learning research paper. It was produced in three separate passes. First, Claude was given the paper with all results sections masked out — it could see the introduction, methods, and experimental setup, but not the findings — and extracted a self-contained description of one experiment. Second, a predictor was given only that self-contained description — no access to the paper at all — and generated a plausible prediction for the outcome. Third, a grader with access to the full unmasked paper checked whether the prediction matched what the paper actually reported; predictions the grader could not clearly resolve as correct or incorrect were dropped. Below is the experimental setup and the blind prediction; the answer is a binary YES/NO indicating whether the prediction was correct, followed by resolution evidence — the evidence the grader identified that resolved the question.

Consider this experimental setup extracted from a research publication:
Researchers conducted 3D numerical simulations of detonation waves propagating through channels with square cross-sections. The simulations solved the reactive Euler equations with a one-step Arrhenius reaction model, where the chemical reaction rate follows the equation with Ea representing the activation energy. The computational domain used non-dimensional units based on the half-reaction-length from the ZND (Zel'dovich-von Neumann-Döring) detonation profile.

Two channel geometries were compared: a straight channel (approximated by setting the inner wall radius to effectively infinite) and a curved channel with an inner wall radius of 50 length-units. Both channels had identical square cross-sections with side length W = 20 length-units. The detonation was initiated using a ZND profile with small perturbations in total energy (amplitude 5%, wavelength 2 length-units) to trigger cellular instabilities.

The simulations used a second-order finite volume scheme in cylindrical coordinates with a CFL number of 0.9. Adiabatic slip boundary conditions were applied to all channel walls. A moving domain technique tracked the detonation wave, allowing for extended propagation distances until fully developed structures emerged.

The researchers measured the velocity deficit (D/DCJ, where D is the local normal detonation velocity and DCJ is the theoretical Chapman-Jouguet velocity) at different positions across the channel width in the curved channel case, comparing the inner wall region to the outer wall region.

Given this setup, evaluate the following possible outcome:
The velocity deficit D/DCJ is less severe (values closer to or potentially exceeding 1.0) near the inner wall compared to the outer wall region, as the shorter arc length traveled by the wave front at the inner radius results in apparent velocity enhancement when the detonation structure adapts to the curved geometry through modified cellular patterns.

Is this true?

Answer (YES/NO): NO